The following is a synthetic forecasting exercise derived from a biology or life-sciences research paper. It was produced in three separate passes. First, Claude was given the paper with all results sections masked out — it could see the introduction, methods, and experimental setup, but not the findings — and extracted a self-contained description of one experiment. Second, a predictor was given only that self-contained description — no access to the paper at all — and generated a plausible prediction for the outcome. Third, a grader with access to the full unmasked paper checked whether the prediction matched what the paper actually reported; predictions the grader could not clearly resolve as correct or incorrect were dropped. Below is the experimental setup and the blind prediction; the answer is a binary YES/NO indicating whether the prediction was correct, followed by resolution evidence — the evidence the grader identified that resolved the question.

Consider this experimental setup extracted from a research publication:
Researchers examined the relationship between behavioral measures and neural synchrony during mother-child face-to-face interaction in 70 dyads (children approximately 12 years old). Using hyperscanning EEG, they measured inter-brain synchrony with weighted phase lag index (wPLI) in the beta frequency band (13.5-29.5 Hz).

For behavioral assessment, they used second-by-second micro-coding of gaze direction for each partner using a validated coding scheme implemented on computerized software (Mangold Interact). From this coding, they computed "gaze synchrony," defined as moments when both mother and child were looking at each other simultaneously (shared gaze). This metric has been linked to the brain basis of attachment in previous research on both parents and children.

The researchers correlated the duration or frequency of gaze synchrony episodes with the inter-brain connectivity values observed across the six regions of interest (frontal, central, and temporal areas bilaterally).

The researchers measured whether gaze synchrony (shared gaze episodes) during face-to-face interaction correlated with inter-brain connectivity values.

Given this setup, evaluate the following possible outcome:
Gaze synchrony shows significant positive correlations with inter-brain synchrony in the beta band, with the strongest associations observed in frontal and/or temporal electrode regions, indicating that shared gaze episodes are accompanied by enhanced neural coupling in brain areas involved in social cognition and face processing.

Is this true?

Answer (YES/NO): YES